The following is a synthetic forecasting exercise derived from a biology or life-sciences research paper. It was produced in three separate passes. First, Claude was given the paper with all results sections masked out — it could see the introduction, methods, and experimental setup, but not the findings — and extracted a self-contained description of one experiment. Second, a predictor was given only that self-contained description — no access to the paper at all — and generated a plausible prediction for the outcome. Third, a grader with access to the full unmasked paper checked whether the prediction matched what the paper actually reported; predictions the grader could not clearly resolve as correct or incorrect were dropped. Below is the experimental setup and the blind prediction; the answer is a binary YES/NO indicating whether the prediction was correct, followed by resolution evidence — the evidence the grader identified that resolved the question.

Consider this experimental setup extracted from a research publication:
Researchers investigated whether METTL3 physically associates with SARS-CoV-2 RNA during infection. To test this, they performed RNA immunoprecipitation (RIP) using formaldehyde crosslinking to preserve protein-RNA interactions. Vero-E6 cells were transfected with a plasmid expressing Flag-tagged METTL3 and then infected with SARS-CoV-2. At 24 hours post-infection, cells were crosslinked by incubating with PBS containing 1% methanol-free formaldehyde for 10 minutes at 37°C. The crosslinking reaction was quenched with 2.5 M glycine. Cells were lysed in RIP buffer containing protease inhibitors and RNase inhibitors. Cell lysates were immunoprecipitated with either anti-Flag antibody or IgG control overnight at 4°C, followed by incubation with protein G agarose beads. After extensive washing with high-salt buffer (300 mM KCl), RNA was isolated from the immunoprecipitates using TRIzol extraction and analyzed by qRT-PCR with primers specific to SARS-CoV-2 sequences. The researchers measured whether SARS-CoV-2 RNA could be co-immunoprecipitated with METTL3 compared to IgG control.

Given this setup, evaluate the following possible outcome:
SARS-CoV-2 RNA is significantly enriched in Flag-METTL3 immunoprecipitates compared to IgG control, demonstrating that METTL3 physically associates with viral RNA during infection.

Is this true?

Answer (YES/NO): YES